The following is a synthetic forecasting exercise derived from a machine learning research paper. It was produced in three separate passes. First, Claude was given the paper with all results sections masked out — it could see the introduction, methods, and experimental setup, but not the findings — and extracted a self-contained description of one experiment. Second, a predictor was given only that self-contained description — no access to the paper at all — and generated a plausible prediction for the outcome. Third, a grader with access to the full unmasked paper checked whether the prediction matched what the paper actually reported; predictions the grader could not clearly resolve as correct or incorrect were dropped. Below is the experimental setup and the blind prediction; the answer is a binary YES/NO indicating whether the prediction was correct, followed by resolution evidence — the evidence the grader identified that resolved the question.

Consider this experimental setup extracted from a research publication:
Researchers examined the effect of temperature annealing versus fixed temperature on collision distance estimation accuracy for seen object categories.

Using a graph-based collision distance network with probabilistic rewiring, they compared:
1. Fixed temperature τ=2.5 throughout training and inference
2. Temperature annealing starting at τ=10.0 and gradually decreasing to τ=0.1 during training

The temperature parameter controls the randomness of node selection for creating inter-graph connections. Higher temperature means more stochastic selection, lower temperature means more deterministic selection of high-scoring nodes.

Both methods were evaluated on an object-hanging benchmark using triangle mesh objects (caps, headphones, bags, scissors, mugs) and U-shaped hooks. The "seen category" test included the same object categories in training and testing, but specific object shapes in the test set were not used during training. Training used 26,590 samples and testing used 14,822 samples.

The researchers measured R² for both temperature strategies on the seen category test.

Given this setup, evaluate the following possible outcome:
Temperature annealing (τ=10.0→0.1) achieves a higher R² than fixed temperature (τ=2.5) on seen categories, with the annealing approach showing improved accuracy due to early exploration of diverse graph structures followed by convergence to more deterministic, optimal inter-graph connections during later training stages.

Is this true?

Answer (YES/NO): NO